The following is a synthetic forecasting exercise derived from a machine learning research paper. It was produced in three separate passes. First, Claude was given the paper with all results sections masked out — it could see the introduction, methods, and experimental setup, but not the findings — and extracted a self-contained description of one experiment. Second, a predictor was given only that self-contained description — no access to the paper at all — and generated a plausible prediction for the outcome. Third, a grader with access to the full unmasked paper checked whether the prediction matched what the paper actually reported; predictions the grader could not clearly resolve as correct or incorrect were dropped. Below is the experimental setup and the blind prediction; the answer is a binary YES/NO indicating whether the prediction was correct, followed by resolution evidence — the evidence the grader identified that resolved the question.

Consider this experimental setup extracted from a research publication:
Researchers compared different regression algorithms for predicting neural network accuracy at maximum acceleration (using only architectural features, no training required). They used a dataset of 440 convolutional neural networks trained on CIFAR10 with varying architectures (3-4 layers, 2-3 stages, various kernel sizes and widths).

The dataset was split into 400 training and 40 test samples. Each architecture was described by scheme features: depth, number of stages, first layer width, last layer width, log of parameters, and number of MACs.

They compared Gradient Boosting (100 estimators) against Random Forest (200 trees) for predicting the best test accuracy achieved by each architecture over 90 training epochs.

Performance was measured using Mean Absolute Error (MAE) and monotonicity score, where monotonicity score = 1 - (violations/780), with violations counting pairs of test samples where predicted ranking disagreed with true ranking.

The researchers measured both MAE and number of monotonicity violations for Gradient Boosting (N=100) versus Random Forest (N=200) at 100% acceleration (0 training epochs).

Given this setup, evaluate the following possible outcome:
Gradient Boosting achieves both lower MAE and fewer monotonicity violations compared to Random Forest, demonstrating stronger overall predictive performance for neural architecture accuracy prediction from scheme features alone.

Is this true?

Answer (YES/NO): NO